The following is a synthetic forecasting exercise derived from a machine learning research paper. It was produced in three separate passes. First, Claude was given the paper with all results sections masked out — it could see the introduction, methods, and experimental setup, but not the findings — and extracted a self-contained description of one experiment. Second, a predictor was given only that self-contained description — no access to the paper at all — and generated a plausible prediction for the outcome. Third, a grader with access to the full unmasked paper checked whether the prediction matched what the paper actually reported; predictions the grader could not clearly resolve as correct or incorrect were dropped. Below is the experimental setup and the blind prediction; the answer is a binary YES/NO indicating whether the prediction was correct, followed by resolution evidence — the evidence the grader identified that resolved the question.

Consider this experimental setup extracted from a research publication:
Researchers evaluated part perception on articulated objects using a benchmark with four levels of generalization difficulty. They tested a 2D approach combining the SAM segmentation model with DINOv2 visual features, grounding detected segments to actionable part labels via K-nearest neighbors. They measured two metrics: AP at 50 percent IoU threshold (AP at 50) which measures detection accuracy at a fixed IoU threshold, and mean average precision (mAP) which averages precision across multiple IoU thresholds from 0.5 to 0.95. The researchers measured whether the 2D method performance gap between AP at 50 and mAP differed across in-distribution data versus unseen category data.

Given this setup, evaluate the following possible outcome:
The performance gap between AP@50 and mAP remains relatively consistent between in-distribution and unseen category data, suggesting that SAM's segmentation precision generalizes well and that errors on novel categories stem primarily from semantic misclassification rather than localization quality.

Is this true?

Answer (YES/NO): NO